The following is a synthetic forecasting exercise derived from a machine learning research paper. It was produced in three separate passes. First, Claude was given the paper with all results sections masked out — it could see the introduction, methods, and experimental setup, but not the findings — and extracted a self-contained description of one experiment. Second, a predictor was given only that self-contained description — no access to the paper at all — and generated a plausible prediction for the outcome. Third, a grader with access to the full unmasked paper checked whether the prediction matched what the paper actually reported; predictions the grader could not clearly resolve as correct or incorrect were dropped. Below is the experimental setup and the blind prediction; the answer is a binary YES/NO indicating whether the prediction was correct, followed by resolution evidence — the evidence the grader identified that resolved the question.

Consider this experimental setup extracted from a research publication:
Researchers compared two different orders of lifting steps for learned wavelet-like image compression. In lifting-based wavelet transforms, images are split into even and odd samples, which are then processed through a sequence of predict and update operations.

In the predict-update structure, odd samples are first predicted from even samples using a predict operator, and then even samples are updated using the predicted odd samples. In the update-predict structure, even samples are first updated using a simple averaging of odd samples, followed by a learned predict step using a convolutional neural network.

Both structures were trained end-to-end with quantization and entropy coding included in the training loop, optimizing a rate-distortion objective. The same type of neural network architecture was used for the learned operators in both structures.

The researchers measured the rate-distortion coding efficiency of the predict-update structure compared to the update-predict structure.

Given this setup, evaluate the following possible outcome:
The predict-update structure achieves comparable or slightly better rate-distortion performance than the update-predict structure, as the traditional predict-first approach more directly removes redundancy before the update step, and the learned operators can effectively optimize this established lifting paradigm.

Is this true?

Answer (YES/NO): NO